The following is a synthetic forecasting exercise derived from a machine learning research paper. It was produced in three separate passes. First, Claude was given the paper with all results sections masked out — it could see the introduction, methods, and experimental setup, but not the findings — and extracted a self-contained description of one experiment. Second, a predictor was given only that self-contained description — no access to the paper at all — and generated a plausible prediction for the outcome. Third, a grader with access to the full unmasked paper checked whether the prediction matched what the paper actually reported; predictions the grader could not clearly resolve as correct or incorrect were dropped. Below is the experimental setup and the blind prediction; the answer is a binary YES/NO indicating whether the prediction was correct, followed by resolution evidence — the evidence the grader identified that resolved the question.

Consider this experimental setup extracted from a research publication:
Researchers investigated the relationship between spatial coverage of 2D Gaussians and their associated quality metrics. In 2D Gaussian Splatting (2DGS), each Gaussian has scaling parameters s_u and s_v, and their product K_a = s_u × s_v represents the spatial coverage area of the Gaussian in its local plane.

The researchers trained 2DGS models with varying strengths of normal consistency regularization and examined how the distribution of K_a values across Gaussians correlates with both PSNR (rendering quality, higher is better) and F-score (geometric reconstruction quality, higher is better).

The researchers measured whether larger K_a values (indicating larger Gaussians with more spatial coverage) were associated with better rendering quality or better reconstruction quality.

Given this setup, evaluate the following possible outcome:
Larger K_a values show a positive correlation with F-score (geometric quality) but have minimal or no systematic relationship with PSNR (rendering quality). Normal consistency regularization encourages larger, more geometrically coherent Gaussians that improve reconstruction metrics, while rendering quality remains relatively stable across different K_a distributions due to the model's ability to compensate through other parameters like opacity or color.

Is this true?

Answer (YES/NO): NO